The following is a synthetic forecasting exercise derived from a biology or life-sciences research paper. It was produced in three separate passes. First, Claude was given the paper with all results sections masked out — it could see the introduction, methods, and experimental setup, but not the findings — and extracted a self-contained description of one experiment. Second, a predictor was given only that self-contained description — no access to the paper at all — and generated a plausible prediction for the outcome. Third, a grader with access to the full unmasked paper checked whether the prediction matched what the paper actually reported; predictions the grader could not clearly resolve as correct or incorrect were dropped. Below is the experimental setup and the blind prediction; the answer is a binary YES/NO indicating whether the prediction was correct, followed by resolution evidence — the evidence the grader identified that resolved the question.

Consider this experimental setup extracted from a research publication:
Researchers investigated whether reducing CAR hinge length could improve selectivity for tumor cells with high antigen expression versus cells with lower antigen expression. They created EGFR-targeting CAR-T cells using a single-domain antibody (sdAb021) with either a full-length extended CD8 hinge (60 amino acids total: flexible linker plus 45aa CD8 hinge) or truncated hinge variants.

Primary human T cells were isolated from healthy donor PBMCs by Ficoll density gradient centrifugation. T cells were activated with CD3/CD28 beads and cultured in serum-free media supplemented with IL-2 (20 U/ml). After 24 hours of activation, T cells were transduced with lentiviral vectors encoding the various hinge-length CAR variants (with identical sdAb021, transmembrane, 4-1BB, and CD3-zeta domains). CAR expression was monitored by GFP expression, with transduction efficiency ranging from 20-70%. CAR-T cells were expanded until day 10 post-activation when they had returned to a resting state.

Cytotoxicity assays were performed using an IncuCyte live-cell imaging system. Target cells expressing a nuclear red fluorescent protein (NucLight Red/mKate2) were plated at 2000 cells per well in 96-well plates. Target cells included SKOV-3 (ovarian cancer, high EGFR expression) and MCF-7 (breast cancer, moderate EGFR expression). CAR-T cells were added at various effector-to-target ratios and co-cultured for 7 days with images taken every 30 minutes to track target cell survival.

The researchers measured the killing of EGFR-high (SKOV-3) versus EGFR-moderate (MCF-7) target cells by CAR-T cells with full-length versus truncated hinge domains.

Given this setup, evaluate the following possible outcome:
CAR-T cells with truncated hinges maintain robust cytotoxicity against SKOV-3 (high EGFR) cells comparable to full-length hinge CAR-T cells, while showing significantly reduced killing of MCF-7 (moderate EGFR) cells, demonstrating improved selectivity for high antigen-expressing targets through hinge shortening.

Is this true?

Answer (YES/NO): YES